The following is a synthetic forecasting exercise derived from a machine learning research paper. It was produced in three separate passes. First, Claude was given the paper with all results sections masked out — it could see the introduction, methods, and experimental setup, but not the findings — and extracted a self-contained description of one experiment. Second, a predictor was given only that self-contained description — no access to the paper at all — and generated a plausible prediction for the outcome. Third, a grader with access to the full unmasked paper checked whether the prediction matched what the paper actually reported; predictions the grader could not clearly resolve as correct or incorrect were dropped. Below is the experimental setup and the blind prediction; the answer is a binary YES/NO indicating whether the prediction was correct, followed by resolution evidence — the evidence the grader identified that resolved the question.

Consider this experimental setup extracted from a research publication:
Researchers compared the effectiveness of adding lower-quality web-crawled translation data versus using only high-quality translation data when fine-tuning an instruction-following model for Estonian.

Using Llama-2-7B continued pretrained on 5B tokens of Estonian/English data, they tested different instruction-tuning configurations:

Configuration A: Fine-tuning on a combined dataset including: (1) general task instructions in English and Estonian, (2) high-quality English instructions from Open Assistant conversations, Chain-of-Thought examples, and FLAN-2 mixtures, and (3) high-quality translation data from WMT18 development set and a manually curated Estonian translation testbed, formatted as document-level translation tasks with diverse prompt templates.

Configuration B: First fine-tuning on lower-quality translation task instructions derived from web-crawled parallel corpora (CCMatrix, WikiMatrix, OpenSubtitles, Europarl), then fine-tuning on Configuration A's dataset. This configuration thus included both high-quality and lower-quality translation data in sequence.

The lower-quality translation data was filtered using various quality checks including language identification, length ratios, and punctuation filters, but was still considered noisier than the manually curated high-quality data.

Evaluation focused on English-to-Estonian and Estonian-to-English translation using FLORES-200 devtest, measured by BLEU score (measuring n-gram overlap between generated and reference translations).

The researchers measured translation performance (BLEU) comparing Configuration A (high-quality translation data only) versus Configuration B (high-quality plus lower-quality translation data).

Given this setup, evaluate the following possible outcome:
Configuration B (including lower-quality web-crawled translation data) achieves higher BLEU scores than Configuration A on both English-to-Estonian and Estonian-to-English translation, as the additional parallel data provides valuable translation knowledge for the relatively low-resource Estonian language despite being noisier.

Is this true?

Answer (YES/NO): YES